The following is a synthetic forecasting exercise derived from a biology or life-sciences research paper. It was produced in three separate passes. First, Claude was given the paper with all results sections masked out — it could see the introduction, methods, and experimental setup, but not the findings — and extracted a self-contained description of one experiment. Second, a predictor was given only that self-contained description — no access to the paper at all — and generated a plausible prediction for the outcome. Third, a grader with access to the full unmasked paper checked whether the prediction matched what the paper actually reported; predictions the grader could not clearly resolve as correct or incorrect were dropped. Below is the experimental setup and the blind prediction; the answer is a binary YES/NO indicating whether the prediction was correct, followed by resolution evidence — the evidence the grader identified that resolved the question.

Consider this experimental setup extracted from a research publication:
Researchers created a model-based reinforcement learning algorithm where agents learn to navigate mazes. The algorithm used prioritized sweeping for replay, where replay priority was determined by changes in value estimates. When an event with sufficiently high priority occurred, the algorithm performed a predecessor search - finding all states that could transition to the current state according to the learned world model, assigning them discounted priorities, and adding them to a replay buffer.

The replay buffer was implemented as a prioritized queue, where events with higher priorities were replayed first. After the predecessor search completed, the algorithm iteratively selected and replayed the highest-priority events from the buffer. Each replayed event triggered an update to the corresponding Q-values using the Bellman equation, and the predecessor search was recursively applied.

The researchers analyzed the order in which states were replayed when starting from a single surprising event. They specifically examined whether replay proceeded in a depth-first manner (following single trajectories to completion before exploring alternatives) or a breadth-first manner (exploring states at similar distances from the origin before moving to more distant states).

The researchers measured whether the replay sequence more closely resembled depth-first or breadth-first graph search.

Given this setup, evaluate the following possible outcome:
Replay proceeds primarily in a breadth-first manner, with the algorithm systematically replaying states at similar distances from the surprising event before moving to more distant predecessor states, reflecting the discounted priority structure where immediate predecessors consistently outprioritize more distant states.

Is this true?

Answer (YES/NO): YES